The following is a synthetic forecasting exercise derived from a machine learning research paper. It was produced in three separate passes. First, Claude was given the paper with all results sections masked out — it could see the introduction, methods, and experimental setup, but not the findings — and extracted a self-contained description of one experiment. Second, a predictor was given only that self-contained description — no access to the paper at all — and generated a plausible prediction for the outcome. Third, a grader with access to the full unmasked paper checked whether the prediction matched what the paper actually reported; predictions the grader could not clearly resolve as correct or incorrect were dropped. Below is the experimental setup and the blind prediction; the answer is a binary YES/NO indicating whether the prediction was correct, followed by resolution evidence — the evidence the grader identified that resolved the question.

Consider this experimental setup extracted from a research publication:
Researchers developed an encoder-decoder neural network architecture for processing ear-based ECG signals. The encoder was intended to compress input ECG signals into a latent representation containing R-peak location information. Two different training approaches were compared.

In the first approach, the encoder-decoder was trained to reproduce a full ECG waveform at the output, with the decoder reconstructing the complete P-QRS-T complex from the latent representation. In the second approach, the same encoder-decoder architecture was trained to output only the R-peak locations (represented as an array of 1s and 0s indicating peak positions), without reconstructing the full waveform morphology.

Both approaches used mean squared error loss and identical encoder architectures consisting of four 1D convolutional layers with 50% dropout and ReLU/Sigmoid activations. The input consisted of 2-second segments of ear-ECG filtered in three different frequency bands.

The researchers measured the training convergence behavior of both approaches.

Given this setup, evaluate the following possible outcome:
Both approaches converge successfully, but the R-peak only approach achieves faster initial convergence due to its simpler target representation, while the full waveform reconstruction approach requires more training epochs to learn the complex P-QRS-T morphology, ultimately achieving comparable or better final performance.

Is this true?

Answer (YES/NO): NO